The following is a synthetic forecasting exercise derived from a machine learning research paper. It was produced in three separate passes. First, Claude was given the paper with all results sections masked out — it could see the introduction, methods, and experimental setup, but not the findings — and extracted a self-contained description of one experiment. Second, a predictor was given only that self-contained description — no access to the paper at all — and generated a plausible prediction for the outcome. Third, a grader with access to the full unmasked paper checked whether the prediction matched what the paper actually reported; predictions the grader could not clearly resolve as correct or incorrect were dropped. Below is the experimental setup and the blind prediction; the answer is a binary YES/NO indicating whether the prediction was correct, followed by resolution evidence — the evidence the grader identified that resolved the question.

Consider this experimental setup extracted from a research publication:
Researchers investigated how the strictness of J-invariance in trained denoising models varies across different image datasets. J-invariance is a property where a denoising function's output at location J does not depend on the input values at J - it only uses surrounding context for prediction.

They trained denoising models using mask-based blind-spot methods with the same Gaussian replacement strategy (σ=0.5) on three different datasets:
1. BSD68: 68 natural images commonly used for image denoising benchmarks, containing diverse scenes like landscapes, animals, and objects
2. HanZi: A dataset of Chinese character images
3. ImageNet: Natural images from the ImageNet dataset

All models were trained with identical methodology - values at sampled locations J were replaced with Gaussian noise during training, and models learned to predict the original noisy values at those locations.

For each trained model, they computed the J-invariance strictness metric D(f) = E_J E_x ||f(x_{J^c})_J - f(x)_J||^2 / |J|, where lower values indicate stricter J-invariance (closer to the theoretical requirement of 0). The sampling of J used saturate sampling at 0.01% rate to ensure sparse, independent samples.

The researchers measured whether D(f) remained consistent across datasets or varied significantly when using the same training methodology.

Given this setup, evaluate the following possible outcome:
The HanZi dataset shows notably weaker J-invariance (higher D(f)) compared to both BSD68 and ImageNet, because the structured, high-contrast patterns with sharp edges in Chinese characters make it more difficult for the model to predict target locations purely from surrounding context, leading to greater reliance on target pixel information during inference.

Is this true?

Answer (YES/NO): NO